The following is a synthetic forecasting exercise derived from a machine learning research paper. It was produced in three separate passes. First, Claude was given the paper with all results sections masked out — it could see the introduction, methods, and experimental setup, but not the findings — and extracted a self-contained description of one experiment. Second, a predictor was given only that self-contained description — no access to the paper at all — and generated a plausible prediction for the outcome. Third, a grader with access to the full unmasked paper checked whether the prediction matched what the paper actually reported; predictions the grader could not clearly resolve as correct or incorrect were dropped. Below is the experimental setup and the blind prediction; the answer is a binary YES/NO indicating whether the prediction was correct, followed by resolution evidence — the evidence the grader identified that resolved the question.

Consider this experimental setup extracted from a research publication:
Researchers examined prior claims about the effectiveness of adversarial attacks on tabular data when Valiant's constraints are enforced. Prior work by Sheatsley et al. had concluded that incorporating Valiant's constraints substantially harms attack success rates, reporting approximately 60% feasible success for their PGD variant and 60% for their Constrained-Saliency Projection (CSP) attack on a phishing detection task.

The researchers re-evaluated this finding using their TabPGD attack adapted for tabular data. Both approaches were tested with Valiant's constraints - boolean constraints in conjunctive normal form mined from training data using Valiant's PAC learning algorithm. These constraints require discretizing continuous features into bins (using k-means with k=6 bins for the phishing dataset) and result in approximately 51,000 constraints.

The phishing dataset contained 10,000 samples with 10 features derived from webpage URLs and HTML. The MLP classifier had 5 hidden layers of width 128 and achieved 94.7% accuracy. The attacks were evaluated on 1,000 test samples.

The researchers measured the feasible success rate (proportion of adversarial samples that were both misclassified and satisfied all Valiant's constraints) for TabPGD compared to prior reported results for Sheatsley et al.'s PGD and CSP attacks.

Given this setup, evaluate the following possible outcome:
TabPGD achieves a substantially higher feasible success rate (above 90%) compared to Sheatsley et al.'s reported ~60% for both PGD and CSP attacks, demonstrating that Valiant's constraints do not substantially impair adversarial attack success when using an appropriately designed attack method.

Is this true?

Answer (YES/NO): NO